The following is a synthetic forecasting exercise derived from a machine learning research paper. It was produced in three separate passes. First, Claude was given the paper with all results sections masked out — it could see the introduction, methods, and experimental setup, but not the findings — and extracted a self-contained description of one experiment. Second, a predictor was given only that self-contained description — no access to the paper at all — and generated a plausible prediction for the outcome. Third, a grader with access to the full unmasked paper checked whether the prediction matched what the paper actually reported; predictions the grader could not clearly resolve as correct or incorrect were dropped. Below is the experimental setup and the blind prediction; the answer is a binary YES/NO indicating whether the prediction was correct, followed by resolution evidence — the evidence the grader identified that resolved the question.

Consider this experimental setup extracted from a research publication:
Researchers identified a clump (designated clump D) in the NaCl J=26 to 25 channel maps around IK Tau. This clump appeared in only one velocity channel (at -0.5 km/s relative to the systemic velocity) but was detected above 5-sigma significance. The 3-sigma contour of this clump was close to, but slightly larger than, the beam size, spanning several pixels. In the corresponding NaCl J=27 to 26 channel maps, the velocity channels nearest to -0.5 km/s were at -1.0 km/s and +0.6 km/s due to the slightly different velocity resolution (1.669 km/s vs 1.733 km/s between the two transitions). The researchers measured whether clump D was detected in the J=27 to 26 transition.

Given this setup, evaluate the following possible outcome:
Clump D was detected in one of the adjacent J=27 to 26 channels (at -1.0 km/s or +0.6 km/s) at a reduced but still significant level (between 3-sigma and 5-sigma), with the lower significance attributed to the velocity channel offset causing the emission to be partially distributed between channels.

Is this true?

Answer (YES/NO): NO